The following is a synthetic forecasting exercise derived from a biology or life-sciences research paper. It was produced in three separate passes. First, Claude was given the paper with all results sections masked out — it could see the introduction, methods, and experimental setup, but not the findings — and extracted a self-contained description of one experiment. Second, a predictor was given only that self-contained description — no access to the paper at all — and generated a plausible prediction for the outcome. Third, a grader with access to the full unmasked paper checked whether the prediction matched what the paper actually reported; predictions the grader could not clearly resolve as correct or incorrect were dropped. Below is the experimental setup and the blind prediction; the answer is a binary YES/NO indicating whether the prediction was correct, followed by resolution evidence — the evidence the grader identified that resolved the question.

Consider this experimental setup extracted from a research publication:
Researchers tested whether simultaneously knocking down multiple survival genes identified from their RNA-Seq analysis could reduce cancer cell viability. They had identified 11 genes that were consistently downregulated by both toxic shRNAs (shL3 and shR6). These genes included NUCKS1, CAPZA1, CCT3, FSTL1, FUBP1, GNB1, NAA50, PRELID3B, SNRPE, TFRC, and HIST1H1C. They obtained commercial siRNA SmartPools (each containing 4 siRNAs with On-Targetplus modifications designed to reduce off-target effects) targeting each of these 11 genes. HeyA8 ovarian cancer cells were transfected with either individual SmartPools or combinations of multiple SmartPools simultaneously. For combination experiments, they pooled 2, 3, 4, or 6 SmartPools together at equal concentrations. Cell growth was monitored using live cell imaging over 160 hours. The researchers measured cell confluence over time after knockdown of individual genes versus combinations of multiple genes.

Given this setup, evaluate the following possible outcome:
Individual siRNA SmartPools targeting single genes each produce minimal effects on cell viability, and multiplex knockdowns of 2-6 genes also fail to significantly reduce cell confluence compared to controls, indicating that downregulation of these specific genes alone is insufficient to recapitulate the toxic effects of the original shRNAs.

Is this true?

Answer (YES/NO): NO